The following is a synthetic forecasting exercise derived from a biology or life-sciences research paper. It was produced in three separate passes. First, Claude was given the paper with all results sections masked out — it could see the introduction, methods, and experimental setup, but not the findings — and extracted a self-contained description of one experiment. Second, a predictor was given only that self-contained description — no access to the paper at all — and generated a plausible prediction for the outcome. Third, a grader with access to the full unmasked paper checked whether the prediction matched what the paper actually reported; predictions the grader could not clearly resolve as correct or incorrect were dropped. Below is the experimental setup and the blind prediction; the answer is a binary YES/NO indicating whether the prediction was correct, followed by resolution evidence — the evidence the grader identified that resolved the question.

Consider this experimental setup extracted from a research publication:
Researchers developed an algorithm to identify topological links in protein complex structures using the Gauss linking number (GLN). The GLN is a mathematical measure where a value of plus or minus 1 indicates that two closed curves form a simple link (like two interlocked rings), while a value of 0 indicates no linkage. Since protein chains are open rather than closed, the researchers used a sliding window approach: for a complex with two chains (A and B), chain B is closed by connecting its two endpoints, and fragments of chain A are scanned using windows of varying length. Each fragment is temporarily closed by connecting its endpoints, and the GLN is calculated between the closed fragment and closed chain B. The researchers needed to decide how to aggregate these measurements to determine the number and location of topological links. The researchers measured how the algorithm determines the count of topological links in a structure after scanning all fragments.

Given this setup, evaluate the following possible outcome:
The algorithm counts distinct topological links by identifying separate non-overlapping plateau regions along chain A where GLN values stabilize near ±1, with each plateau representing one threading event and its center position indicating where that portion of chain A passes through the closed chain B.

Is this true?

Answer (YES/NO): NO